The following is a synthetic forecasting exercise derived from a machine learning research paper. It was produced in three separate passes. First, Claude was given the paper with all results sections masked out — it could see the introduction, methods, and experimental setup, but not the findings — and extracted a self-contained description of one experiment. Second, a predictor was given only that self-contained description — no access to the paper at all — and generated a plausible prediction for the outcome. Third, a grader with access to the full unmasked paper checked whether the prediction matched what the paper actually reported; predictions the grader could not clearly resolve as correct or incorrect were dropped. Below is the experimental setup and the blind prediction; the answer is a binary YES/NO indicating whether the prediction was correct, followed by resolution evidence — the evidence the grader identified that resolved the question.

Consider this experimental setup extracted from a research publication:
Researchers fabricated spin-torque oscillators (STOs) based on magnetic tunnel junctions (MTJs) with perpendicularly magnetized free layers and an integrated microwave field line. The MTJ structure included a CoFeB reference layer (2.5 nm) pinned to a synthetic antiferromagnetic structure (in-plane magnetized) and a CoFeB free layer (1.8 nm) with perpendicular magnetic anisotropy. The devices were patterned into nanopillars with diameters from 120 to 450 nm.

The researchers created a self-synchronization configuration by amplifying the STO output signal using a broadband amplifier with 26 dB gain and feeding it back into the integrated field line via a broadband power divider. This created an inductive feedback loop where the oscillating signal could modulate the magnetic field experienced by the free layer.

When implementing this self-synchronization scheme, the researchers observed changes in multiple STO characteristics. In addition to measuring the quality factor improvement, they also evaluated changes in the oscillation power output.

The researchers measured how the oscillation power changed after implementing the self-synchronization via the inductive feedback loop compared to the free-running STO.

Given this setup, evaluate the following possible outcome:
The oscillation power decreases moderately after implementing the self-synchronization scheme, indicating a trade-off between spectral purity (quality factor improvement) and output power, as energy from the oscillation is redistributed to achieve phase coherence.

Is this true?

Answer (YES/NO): NO